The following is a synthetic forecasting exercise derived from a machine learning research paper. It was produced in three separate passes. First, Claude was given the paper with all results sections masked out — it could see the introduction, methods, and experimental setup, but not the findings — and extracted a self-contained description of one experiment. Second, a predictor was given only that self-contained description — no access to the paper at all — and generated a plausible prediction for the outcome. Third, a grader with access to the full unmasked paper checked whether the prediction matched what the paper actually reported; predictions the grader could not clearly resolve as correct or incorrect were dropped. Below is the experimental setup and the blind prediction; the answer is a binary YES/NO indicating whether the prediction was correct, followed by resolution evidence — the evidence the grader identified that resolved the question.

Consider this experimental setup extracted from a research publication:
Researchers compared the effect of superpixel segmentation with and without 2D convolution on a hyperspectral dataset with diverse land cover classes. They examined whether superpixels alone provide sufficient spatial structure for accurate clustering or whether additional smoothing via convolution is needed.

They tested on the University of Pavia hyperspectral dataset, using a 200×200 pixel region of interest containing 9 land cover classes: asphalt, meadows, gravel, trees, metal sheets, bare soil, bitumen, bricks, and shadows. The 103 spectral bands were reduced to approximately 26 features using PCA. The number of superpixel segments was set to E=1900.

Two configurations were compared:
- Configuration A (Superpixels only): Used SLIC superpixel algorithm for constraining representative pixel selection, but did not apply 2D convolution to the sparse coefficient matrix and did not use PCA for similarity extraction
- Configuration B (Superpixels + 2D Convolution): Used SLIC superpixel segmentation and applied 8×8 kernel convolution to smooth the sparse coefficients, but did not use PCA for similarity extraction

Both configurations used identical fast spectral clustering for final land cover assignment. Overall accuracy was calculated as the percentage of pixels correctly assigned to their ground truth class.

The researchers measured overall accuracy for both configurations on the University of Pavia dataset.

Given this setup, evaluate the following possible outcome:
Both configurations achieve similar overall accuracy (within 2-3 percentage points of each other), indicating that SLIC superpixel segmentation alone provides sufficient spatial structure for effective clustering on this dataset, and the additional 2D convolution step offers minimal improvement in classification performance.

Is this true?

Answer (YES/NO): NO